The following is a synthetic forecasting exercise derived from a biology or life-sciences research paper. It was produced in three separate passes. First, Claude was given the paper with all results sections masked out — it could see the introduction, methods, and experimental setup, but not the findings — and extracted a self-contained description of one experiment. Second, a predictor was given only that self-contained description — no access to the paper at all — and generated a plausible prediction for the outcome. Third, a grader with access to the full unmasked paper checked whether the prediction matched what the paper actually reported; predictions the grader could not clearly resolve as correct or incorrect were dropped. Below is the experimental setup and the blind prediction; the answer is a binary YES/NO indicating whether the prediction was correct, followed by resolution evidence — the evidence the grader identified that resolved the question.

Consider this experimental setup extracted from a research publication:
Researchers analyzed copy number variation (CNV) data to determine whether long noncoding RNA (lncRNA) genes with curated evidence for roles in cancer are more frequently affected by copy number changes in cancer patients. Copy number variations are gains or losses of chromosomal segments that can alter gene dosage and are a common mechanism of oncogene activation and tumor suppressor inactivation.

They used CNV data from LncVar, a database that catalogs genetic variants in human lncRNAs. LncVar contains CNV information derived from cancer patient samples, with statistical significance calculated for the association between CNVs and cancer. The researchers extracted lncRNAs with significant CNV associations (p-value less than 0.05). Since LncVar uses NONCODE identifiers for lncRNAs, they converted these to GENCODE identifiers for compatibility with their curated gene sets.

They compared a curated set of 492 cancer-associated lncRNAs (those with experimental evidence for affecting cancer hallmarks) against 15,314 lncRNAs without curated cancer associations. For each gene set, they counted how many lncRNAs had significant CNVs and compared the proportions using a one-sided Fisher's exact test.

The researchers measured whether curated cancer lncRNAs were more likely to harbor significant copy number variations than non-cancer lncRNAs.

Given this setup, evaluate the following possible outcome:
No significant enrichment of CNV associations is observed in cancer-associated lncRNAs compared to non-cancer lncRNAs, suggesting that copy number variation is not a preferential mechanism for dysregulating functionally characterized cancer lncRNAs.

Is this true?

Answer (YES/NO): NO